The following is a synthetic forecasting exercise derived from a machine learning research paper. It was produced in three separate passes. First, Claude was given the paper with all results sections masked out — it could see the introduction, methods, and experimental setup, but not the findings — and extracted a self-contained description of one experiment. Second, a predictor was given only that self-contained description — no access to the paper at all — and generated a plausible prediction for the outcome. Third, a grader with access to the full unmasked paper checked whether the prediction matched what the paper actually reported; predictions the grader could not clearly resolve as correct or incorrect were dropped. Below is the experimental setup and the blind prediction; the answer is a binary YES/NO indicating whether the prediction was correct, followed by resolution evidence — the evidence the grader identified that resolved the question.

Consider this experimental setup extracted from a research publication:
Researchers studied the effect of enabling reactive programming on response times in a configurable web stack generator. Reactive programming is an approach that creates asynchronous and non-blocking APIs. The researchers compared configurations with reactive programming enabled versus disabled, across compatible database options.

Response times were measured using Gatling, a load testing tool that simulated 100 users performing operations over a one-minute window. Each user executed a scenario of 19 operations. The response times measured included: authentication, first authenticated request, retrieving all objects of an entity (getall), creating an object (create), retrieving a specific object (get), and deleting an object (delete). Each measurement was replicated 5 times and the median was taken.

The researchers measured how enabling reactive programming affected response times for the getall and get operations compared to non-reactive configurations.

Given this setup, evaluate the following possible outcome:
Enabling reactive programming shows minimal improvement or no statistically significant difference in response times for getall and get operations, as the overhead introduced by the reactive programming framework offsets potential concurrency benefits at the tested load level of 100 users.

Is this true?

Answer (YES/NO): NO